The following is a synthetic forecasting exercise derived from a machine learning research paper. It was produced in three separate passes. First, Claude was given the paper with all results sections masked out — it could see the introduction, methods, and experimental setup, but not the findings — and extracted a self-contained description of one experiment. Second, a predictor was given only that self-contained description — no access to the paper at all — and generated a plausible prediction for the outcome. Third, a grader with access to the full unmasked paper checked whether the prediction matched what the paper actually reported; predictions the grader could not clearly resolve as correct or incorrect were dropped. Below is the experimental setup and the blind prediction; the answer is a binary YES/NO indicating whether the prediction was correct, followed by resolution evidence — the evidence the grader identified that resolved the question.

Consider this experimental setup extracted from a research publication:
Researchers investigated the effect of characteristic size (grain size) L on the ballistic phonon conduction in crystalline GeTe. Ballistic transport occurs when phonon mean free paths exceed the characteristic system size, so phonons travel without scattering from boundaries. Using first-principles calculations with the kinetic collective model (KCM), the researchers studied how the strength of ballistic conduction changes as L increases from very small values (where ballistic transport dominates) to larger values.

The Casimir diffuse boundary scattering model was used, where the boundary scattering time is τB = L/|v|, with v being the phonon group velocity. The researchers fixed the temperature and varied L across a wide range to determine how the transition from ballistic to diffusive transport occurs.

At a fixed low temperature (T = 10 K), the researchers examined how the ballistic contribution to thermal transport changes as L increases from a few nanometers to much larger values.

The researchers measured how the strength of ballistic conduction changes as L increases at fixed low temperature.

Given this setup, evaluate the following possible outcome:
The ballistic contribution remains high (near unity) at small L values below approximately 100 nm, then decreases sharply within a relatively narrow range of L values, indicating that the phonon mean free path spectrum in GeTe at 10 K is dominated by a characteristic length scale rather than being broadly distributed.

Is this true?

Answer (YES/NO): NO